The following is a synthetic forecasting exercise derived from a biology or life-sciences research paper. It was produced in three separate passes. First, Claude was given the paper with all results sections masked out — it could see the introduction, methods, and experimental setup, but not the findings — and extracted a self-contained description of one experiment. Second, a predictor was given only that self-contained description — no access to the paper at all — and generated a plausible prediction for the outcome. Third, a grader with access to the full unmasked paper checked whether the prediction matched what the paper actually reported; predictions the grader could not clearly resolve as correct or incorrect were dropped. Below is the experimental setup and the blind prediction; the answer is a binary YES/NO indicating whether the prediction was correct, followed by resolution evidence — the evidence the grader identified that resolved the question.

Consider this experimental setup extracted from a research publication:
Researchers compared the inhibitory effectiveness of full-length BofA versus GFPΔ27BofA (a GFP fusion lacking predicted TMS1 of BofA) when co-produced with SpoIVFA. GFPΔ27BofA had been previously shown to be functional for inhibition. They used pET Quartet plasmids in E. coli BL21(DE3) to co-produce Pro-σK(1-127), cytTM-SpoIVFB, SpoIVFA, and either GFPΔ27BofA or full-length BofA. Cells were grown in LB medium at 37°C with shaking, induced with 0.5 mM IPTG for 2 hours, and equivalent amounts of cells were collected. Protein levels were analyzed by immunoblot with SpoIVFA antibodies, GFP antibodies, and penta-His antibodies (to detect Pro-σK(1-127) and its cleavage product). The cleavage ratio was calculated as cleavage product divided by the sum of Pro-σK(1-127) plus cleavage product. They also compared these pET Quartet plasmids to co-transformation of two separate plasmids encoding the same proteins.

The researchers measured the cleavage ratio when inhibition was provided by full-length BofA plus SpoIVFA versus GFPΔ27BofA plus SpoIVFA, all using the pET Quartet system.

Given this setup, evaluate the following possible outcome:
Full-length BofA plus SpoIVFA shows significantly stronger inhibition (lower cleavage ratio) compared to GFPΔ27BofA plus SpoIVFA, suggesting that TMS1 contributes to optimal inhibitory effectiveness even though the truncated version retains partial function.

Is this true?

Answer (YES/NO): NO